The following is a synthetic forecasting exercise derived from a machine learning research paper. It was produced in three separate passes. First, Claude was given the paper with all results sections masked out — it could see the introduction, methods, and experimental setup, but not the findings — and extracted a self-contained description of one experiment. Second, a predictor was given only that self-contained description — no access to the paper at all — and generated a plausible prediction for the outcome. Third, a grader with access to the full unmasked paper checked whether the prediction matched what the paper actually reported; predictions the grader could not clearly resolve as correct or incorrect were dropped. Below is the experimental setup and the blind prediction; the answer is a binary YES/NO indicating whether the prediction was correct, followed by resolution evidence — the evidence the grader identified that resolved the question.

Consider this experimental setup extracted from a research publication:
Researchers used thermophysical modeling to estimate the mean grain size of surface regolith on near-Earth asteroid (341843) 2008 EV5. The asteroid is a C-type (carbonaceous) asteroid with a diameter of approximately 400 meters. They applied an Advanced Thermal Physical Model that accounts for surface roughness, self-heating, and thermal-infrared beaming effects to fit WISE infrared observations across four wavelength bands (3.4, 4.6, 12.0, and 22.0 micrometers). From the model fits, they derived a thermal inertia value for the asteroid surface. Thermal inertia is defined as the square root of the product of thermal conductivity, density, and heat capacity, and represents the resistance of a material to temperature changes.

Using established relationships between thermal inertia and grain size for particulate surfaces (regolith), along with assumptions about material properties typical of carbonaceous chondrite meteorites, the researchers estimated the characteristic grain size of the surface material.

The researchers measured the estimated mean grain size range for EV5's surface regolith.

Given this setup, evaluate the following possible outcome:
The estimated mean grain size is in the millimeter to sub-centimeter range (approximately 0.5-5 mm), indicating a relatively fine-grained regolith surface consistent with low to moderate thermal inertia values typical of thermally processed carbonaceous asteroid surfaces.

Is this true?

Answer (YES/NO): YES